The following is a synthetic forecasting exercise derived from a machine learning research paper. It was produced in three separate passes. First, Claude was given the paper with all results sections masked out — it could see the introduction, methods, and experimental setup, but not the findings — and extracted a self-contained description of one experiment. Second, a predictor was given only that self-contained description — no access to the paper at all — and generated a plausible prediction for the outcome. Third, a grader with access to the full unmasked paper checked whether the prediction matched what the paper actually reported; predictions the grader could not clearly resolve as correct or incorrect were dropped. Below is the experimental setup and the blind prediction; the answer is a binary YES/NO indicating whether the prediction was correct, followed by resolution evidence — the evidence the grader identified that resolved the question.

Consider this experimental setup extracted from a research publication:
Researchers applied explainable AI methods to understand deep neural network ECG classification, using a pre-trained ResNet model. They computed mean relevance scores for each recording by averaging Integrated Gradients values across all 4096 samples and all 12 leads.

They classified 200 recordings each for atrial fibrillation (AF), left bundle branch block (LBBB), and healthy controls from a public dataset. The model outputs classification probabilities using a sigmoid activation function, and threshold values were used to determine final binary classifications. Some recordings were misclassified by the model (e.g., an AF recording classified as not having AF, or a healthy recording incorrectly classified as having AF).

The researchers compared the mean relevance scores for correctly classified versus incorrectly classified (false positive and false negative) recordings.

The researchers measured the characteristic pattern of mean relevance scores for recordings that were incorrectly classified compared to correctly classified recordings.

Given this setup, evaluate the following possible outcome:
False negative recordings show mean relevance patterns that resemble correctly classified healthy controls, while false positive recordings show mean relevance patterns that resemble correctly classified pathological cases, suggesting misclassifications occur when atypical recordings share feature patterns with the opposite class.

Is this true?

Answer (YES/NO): NO